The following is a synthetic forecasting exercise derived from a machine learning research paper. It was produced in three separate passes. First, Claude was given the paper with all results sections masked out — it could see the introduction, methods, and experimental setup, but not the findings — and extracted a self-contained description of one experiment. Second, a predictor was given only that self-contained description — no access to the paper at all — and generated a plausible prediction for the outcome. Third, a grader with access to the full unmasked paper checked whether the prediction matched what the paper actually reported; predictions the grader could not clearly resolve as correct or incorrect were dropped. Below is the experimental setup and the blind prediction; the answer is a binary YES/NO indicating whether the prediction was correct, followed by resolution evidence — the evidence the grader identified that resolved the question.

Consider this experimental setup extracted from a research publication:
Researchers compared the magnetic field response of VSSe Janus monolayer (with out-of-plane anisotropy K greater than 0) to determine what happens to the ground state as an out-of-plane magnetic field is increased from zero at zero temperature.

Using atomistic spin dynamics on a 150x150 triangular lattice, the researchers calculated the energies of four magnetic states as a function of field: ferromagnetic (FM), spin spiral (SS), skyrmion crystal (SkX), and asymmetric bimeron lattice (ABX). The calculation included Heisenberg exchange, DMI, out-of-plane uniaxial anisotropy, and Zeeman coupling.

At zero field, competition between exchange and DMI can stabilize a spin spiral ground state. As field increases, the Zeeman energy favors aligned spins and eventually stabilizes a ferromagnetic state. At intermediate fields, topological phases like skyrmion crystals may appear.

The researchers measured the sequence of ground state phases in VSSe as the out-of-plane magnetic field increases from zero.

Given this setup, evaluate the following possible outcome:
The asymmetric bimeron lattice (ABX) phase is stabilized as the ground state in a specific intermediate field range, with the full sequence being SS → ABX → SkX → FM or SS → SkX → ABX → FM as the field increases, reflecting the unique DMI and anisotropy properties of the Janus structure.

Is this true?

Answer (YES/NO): NO